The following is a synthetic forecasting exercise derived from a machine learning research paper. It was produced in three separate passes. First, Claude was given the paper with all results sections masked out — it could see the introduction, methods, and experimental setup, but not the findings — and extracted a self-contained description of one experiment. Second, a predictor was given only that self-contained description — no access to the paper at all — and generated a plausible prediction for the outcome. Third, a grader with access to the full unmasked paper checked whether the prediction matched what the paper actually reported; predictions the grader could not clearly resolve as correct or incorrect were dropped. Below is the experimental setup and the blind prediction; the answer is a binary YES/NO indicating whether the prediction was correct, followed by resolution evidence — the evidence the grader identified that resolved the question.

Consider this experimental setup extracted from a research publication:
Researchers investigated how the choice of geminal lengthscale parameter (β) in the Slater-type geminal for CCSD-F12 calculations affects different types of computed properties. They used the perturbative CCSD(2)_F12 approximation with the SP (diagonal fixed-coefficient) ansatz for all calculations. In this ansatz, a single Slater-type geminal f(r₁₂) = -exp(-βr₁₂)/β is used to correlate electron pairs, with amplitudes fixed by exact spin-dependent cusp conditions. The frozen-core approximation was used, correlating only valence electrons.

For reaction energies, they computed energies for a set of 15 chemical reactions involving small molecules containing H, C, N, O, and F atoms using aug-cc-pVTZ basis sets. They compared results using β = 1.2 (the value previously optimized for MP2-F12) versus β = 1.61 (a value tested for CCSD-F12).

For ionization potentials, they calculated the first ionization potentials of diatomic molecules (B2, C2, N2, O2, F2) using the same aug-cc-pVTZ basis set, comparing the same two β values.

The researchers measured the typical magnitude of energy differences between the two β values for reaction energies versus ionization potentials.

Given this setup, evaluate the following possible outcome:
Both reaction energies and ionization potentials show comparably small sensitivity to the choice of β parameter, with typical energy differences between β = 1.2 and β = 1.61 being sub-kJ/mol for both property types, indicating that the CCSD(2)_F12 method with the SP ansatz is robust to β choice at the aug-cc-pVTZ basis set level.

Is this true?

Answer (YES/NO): NO